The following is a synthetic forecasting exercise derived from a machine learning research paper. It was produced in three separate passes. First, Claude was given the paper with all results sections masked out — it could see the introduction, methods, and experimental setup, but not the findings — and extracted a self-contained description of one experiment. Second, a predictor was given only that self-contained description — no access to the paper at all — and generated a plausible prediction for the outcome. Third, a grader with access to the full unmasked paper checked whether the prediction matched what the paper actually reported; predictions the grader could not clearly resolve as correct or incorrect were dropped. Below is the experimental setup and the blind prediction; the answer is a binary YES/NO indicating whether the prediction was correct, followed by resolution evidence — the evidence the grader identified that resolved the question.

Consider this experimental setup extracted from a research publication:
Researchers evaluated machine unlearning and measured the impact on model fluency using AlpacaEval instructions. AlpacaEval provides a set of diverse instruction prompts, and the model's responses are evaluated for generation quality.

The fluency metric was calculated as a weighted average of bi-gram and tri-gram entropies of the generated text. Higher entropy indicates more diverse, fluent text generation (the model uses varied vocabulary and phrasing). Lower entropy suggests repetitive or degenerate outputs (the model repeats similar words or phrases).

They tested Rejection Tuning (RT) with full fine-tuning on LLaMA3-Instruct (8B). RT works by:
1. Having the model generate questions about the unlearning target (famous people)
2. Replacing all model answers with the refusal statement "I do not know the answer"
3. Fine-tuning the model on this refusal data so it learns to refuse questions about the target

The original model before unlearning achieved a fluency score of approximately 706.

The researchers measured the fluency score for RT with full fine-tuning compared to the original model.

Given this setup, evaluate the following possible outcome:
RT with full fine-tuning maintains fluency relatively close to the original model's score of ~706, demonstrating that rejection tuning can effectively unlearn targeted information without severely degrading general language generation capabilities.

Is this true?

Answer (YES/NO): NO